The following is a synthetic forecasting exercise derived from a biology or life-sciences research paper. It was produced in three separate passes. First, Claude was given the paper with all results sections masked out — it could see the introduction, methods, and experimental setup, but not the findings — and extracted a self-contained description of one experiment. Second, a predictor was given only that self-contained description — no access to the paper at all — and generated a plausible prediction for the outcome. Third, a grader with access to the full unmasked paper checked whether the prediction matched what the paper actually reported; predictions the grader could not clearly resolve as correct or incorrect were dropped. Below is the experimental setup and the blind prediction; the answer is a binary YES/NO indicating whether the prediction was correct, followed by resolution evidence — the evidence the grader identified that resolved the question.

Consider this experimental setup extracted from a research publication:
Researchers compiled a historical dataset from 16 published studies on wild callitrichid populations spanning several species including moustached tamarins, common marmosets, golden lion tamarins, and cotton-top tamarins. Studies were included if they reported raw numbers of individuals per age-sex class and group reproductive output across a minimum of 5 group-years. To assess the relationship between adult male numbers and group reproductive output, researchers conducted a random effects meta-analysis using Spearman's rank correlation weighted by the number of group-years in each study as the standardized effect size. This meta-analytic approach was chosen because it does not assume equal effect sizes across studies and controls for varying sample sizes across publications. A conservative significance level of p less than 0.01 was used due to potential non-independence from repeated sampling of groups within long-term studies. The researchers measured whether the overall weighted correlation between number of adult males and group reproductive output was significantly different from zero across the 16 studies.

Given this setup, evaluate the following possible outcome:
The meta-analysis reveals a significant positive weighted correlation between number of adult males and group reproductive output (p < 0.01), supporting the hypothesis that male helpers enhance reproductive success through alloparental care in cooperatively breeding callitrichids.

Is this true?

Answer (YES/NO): NO